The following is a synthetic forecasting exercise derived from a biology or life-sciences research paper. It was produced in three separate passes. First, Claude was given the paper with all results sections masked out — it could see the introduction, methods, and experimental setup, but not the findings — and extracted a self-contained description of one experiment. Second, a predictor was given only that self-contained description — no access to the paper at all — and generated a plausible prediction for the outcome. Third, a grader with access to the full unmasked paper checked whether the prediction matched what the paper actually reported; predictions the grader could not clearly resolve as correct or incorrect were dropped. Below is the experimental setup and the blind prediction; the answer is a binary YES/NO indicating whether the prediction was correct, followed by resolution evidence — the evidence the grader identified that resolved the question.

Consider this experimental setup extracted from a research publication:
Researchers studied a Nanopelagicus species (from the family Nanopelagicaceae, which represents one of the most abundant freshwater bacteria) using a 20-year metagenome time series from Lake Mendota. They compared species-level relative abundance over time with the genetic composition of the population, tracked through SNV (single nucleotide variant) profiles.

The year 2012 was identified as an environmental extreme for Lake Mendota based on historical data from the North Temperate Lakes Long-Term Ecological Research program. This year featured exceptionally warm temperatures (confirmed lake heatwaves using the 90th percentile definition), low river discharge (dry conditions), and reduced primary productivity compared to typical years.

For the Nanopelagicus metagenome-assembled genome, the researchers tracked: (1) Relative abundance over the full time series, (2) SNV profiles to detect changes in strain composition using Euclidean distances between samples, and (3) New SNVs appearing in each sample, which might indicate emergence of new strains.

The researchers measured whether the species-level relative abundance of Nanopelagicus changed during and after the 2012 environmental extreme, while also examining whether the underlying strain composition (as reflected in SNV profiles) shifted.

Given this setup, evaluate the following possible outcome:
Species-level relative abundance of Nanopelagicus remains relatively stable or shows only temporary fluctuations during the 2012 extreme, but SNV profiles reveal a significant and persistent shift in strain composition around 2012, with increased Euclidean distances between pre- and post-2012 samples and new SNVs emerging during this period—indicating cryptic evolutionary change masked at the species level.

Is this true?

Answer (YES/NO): NO